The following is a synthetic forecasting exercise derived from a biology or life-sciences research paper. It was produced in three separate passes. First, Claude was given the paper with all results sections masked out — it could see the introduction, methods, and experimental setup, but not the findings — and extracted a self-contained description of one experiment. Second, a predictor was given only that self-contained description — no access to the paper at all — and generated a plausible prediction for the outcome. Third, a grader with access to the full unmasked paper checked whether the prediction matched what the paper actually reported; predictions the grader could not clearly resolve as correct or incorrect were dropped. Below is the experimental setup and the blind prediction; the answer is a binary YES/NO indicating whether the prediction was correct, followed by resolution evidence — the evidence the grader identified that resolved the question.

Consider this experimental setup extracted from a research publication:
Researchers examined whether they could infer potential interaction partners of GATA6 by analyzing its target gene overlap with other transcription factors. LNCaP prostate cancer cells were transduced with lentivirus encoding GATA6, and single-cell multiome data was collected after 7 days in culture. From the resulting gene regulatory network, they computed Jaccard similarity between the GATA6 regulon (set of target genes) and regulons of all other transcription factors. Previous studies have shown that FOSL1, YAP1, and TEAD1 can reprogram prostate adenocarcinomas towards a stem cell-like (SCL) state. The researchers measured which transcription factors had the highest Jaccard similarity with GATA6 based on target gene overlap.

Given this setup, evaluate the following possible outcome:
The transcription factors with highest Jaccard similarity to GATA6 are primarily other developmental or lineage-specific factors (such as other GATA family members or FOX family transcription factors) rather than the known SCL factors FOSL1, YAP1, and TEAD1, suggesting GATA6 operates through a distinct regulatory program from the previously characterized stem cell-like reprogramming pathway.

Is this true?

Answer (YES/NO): NO